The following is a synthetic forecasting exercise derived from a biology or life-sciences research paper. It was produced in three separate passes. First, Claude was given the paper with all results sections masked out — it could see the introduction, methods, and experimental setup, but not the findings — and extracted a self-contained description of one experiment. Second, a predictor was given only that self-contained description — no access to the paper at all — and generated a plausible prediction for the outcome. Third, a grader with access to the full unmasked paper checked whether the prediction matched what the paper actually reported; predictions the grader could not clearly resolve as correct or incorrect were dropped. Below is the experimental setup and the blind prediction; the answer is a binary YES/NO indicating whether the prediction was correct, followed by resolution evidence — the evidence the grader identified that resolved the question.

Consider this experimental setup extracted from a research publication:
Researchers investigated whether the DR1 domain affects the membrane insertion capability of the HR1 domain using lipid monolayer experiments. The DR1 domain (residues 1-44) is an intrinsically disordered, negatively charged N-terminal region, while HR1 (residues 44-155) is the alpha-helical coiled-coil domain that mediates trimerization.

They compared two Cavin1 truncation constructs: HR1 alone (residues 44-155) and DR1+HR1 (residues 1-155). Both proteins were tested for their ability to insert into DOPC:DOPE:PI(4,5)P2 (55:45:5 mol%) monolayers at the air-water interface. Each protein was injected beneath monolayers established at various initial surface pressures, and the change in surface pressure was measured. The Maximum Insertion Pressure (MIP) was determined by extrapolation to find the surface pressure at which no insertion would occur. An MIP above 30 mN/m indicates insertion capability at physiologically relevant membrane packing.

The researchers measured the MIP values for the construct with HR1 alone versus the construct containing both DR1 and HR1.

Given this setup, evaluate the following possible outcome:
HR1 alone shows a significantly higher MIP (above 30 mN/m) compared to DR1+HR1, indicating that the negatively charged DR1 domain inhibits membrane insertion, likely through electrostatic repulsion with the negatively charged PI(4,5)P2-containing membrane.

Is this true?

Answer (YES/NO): NO